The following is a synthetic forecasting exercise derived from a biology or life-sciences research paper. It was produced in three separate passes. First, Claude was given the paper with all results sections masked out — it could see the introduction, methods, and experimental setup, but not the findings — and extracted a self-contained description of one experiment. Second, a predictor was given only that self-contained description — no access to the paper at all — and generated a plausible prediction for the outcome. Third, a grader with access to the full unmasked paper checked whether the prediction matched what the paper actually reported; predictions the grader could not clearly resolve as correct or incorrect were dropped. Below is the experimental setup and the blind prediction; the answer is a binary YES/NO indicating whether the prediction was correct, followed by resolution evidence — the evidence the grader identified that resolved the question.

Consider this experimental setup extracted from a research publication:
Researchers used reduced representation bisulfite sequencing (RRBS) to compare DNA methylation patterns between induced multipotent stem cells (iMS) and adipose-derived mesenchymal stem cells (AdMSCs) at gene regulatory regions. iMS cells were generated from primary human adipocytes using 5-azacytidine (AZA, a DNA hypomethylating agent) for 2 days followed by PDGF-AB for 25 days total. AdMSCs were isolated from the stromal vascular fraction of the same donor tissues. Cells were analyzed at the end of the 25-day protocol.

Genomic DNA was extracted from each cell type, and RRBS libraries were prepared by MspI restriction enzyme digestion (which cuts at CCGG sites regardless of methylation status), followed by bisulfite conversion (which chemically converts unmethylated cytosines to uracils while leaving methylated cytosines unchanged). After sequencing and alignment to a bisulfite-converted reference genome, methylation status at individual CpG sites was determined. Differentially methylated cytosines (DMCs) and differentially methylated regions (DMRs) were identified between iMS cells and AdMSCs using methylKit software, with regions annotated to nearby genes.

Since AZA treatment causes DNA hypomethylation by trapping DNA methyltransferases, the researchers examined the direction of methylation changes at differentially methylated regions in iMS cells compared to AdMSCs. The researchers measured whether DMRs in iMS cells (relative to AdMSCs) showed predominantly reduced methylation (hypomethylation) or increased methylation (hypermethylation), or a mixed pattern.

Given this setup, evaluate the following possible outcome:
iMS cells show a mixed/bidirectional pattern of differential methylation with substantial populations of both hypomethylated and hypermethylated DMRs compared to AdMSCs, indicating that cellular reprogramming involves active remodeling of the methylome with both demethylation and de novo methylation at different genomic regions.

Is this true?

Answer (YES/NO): NO